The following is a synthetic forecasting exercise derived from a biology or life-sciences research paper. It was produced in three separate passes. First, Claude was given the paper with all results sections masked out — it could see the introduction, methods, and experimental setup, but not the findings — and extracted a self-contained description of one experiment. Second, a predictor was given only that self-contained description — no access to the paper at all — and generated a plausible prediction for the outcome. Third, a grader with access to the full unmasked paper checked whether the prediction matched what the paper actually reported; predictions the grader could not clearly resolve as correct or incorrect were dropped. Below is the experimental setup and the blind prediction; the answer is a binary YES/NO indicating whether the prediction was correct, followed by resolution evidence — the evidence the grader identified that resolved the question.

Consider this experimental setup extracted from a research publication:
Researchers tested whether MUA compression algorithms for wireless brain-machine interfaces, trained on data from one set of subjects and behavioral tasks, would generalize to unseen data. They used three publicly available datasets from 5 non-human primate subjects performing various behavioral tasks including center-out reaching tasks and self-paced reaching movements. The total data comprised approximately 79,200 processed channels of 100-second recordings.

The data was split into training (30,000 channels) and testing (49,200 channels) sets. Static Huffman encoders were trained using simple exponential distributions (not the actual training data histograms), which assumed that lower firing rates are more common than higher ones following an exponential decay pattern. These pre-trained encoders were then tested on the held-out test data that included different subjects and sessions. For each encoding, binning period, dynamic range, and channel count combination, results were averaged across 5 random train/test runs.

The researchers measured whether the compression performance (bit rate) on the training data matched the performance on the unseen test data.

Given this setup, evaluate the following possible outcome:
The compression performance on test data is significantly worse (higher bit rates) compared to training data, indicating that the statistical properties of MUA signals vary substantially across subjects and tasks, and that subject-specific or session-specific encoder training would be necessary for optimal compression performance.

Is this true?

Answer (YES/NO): NO